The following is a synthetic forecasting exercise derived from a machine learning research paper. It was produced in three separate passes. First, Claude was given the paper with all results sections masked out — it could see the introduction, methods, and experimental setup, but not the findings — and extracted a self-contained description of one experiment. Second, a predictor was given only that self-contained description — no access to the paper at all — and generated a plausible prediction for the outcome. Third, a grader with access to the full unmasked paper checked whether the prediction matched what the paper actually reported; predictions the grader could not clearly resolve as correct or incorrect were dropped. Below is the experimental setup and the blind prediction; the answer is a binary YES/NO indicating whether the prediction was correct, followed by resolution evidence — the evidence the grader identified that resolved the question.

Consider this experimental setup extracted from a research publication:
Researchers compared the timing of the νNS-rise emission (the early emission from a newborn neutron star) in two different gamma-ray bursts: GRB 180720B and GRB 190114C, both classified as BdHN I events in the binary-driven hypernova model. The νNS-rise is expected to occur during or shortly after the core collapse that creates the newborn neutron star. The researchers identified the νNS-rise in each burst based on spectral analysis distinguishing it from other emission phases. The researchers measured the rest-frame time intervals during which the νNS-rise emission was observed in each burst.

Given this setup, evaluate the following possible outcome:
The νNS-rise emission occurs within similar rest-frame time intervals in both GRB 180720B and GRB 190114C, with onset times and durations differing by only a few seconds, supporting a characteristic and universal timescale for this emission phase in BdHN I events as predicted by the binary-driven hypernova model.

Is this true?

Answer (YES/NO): NO